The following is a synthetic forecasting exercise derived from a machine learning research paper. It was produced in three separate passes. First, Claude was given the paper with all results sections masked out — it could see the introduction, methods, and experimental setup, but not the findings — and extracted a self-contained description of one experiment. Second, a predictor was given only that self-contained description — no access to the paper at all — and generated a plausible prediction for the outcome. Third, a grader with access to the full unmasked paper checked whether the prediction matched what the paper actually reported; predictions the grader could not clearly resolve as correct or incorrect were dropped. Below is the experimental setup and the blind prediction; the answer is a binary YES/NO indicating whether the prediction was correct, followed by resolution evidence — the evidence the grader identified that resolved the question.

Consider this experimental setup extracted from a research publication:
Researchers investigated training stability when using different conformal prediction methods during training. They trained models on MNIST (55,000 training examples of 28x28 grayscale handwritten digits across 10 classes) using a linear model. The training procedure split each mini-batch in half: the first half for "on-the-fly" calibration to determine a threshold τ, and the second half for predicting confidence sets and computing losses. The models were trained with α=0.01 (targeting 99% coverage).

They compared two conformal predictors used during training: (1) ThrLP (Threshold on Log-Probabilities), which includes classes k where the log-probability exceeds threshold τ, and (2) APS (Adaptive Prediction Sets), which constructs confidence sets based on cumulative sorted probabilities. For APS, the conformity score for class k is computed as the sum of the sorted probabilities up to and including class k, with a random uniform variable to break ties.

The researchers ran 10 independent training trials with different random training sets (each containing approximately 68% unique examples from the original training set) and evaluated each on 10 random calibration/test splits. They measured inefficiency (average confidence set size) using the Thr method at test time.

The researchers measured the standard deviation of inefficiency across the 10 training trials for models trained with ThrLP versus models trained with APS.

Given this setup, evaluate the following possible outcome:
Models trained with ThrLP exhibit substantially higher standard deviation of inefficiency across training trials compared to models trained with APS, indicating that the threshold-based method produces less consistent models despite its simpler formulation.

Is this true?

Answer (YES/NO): NO